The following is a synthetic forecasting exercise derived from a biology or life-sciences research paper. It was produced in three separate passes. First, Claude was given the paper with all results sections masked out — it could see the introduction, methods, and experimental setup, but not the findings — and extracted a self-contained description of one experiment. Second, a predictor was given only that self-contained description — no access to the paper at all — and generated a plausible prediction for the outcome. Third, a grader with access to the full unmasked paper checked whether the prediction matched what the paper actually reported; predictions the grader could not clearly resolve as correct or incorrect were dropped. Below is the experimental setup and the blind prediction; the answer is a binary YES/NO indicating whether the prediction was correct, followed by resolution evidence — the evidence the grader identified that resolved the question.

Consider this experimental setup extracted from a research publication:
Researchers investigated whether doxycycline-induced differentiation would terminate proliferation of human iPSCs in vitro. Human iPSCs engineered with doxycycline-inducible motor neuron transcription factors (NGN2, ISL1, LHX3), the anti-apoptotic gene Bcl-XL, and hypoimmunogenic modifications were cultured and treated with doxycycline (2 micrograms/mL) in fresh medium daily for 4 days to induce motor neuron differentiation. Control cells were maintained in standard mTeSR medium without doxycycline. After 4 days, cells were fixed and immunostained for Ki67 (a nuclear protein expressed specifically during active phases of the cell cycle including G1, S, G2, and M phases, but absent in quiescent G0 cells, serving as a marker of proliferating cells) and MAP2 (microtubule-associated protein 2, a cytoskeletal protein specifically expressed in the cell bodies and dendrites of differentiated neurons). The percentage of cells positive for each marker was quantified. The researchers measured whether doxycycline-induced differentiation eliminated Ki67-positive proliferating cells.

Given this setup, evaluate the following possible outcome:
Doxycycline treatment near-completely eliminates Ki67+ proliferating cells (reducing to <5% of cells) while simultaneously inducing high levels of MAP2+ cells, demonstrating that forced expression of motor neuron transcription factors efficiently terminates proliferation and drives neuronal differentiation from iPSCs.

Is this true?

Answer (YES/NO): YES